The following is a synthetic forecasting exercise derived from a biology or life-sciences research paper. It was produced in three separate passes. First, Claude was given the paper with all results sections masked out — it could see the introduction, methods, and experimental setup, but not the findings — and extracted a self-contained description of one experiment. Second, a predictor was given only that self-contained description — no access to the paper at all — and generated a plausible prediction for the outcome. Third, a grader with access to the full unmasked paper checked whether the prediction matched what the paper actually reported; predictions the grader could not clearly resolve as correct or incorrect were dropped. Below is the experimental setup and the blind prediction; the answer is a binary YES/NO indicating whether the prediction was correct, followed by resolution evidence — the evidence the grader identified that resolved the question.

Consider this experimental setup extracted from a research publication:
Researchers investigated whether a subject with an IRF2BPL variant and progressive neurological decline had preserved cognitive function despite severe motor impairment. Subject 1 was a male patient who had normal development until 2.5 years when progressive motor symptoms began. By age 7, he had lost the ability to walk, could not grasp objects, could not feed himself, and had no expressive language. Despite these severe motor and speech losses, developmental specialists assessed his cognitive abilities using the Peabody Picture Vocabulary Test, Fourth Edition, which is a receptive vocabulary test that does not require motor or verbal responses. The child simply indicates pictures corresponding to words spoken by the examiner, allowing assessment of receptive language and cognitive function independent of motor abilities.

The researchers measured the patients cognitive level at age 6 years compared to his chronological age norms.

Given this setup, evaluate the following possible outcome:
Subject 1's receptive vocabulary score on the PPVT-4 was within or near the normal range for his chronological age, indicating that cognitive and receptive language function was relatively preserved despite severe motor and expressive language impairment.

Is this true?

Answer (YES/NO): YES